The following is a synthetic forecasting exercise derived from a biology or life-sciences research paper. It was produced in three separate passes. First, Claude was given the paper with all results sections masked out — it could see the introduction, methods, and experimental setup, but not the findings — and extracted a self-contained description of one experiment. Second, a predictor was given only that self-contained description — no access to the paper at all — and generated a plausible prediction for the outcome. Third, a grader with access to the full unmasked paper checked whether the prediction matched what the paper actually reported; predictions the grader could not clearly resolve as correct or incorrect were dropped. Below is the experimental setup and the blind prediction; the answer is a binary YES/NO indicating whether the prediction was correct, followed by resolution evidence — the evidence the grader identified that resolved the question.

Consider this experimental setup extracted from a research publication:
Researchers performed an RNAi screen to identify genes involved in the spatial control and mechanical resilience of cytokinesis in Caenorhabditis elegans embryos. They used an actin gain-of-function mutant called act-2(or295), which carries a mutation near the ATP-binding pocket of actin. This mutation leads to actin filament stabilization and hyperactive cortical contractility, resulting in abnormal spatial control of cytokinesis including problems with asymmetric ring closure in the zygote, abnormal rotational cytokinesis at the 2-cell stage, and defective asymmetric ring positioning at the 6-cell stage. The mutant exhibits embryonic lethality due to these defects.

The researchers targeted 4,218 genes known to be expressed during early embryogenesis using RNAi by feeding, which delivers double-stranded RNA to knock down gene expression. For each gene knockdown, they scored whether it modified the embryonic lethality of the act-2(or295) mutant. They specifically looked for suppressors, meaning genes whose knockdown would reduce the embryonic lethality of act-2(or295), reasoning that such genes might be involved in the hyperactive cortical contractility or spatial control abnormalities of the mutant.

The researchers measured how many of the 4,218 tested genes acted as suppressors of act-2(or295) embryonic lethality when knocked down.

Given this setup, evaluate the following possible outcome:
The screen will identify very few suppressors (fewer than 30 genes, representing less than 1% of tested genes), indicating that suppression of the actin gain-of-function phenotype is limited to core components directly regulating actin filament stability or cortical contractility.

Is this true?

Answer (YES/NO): NO